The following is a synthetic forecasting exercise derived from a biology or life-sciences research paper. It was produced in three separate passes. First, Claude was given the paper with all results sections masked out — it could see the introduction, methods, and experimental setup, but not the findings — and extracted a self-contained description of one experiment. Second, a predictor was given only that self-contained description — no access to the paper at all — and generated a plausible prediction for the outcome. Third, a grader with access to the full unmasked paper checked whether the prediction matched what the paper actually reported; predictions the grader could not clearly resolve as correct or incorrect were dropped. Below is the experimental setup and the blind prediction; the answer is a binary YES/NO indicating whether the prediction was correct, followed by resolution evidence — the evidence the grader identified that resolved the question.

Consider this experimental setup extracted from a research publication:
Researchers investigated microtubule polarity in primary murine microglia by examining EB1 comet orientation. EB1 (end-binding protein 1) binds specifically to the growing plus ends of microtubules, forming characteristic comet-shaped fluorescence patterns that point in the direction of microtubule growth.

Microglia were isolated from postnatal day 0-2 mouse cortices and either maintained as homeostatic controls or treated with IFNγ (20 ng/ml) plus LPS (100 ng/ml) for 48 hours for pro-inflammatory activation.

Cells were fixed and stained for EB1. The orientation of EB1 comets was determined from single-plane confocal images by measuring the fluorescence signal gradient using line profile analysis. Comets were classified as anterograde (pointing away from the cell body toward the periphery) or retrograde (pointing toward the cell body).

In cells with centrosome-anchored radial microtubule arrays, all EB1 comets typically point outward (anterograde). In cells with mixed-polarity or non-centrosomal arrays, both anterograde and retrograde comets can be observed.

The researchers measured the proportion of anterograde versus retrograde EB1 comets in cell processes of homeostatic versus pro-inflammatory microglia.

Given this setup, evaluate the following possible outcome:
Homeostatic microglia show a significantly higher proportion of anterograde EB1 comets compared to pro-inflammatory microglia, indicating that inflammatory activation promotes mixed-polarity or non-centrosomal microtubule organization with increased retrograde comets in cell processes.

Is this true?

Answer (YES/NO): NO